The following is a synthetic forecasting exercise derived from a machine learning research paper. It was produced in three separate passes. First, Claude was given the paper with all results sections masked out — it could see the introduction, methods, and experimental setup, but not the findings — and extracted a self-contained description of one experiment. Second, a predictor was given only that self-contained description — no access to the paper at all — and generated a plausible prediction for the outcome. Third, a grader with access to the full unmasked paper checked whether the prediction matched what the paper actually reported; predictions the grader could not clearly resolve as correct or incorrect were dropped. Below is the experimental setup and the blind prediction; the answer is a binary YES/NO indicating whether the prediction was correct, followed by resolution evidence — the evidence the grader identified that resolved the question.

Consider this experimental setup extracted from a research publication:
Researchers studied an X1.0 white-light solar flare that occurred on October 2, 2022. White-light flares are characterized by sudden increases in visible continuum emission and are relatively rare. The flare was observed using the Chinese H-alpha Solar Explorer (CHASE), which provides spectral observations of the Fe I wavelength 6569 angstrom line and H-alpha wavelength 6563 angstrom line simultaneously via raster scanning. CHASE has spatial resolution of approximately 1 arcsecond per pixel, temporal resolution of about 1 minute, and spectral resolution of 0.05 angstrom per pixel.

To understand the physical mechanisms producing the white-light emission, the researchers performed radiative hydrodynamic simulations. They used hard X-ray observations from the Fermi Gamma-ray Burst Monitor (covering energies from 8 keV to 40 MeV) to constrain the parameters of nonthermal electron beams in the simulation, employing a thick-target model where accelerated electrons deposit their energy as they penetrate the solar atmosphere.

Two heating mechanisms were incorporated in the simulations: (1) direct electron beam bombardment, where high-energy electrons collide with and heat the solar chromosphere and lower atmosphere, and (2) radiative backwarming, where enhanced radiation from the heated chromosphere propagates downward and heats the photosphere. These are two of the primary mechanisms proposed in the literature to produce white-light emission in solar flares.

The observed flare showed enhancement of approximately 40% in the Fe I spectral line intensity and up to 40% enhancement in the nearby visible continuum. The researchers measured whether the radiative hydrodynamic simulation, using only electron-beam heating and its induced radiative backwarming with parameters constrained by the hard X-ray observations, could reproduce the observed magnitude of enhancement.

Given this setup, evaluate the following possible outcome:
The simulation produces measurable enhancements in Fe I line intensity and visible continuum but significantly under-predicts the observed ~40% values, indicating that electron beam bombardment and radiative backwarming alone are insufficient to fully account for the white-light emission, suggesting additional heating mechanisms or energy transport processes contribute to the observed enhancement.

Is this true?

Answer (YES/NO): YES